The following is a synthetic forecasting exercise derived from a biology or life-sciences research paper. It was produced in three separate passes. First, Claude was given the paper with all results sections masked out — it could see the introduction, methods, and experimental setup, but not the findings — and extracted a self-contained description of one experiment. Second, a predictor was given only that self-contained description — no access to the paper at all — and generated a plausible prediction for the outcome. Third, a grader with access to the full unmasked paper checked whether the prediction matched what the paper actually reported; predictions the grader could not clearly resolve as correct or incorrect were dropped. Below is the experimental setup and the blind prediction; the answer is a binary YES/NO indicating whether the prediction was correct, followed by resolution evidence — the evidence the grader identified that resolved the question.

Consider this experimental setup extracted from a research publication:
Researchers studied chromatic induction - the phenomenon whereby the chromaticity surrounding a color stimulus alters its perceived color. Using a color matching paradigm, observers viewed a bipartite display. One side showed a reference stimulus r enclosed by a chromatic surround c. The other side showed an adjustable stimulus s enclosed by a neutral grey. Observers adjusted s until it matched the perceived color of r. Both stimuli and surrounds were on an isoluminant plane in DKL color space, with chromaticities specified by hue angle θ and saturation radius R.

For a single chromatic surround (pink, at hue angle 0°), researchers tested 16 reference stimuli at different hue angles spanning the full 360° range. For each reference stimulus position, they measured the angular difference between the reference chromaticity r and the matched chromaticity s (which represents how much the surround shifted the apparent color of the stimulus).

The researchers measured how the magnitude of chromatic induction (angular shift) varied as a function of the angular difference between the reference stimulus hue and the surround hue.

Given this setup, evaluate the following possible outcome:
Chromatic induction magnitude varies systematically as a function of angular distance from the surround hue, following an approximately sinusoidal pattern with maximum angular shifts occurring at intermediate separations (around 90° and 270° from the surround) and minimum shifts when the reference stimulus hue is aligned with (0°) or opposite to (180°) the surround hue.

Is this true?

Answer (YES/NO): NO